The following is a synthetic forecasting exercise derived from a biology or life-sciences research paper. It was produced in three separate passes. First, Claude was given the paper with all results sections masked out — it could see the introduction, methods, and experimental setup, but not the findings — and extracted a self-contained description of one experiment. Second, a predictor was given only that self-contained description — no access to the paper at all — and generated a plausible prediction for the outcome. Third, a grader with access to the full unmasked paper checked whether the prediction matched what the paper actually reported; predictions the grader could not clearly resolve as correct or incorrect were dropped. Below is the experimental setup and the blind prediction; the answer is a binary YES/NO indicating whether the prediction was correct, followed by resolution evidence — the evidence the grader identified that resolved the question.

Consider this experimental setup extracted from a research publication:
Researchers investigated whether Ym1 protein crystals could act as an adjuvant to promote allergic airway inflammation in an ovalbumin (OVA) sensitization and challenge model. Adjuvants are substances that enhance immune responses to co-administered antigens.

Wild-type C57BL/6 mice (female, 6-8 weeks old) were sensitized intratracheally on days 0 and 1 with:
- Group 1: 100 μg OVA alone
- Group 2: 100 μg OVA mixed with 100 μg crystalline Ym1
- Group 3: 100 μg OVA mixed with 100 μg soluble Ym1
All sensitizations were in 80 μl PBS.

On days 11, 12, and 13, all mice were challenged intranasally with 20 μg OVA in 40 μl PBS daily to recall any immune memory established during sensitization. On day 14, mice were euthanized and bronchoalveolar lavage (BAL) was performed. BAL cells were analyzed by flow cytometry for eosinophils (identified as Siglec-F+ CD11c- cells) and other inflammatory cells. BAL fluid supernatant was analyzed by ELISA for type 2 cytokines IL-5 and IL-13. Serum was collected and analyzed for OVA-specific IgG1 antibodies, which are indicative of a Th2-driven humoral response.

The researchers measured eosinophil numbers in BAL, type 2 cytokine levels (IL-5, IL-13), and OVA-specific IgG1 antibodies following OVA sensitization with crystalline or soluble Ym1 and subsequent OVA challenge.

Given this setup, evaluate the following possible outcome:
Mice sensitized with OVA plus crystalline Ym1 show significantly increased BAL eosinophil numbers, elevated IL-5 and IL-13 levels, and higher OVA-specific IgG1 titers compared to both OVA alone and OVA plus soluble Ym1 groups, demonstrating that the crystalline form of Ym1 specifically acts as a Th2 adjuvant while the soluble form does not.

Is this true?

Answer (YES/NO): YES